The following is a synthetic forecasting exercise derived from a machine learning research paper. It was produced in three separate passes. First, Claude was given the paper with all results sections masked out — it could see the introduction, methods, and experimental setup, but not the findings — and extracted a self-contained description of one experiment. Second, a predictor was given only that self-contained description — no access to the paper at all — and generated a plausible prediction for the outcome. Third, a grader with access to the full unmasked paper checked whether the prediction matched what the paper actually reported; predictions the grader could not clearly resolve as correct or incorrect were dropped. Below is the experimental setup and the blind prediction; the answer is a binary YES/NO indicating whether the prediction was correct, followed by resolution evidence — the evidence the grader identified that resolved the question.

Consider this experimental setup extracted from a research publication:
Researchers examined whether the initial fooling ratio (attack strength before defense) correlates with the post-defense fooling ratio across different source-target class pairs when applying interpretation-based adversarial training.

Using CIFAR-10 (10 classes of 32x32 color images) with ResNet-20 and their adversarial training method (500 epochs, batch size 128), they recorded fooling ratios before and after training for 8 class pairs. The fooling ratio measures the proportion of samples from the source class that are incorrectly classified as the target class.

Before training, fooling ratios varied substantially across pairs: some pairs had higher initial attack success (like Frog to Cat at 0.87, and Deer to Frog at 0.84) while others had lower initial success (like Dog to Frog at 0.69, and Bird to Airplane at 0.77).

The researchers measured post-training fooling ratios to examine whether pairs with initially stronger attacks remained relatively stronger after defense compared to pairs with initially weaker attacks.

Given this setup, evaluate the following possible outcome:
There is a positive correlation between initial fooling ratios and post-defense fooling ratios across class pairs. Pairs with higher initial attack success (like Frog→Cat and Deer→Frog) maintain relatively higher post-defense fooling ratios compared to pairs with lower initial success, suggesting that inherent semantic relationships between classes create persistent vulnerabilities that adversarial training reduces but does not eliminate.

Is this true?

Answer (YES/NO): YES